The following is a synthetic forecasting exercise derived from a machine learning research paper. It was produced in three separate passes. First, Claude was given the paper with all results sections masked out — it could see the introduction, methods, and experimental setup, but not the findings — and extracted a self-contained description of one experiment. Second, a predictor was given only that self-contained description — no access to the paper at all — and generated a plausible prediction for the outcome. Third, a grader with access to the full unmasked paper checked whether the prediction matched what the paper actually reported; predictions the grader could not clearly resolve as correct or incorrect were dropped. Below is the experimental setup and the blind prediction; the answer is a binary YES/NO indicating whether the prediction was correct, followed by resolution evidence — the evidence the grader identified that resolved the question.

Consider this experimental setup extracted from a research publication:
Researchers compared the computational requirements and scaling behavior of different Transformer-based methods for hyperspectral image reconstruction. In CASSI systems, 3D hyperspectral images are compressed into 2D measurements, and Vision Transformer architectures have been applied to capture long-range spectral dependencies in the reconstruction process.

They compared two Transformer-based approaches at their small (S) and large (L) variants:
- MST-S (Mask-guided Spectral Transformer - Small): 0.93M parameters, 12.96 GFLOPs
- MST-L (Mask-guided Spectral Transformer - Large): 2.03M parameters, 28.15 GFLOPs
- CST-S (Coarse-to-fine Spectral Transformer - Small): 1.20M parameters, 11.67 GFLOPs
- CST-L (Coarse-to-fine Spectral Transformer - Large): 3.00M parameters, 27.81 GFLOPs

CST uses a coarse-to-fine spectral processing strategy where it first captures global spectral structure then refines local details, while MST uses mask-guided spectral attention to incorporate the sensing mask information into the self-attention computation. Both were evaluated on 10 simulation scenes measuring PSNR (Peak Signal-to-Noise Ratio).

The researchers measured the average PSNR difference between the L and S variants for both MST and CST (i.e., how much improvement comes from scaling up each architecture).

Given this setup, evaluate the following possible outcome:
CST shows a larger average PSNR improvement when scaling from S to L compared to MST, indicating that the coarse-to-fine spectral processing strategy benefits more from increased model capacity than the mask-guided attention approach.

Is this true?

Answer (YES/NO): YES